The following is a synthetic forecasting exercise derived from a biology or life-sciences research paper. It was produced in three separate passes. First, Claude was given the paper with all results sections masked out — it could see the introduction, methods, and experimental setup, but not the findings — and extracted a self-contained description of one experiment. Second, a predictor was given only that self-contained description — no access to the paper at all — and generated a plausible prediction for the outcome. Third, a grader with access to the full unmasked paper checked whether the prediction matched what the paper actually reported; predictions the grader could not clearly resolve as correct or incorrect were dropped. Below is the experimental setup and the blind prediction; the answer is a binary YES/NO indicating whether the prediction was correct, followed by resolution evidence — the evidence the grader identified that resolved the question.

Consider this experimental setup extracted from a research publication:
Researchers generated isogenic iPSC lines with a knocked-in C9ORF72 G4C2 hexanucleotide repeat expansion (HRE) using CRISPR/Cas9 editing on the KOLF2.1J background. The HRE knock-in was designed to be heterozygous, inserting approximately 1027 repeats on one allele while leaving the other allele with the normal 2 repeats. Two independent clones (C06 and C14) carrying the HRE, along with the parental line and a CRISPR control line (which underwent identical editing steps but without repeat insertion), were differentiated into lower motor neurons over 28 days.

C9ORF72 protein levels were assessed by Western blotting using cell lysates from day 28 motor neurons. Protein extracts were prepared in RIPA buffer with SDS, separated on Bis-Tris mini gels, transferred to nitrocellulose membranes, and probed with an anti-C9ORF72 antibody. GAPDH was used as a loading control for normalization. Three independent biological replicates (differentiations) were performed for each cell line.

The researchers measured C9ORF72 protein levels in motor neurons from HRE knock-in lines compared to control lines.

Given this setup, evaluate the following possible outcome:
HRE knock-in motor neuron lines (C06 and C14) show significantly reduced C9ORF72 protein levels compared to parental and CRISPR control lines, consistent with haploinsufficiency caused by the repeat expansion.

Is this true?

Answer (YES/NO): YES